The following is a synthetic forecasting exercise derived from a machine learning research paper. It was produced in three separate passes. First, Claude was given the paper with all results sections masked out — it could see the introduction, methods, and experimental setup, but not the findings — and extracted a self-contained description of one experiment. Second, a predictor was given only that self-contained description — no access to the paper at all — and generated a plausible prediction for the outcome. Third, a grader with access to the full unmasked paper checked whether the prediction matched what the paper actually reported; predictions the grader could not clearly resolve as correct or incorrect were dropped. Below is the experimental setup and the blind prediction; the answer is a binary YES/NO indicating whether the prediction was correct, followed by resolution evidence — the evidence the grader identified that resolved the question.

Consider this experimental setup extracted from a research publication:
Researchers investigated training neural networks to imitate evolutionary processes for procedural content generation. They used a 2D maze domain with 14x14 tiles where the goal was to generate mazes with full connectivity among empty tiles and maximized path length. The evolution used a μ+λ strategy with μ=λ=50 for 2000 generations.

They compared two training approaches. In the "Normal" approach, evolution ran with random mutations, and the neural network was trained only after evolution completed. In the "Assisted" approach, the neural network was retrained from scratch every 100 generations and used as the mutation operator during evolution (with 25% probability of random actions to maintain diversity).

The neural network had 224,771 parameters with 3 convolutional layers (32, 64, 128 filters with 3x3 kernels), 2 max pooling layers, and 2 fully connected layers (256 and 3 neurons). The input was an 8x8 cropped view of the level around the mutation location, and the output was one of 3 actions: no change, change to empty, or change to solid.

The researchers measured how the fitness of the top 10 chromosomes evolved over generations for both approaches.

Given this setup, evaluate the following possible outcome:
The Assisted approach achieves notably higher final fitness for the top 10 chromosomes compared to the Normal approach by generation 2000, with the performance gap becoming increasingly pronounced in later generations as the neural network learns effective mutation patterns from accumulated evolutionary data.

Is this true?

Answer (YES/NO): NO